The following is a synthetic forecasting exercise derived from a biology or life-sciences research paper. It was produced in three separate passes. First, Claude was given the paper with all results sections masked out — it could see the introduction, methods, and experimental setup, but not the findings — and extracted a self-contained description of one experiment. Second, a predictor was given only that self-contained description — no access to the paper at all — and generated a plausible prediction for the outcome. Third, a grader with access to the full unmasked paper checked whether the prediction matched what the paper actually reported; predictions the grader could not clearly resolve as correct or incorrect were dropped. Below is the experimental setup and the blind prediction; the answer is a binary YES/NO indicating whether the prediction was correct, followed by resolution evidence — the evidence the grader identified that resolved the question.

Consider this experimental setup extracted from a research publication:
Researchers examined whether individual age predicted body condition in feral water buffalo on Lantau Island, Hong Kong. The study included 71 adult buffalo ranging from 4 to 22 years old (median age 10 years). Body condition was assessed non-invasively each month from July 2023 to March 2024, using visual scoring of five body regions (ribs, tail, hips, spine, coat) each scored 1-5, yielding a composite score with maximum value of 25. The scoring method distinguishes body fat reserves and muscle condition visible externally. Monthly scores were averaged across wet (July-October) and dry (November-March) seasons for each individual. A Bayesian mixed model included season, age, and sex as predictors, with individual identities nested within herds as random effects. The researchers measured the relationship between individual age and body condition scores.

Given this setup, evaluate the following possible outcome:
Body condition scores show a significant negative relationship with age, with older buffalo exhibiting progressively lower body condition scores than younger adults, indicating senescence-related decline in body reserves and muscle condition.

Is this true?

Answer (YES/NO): YES